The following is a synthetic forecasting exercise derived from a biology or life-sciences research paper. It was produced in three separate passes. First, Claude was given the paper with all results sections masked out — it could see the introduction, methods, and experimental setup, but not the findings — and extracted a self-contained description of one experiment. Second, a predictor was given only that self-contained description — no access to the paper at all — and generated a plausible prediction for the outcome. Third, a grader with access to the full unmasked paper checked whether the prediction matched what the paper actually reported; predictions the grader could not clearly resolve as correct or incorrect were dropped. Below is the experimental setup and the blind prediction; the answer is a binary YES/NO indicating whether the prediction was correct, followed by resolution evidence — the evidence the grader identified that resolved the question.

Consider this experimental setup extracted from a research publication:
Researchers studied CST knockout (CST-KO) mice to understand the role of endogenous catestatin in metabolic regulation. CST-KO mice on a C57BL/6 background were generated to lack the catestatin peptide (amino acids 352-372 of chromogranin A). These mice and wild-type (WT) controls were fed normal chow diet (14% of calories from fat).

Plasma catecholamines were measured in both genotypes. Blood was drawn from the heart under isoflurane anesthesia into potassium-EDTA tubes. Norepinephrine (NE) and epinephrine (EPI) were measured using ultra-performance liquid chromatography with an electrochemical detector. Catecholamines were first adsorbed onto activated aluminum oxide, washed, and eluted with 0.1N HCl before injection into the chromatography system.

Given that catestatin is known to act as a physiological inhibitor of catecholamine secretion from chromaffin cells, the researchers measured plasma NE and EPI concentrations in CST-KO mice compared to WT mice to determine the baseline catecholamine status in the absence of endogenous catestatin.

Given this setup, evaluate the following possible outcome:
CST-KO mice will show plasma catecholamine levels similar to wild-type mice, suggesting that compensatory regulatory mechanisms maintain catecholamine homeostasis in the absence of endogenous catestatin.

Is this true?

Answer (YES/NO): NO